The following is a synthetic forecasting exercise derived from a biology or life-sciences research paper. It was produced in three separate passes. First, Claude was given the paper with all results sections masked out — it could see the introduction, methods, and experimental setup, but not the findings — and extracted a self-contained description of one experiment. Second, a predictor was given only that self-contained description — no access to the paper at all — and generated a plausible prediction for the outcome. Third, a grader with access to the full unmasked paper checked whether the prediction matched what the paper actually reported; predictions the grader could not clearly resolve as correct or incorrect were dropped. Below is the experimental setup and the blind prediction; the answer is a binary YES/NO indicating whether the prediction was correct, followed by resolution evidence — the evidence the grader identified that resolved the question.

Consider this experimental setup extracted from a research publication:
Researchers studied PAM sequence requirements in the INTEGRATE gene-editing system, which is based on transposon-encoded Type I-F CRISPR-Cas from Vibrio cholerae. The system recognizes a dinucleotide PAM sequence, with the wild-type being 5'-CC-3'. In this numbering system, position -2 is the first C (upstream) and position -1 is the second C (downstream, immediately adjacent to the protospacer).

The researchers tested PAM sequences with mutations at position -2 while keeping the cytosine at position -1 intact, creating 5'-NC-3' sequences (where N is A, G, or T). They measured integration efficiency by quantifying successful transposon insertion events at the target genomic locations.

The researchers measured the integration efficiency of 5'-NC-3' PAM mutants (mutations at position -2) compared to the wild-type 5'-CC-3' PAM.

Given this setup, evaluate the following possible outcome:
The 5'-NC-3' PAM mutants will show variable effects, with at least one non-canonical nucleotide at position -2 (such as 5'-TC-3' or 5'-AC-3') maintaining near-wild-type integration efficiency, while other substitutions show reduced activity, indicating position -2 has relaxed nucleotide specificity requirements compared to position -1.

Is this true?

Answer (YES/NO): NO